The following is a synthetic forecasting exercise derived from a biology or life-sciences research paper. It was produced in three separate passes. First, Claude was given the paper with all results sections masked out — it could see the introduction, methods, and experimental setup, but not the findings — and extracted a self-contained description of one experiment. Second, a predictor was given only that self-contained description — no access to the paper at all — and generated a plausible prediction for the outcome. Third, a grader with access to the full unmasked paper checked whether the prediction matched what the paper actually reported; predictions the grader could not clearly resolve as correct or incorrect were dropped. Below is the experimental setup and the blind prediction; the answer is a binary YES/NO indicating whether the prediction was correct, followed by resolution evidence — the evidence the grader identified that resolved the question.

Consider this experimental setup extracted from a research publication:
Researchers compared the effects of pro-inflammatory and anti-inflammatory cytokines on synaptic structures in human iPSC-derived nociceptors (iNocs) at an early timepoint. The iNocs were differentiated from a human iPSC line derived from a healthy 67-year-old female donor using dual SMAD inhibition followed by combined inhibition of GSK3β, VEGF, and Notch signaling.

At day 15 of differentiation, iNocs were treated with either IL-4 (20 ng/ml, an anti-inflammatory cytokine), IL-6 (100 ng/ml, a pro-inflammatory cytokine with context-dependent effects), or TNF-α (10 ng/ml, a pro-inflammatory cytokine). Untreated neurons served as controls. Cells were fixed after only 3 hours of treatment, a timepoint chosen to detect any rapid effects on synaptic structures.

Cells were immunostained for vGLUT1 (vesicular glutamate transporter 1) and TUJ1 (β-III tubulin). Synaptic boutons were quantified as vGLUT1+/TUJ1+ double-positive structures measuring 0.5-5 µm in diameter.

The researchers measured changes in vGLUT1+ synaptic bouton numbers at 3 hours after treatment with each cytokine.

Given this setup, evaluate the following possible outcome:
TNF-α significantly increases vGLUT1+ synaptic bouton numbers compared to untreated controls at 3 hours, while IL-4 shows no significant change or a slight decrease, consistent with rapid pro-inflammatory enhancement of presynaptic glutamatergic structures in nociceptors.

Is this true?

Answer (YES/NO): NO